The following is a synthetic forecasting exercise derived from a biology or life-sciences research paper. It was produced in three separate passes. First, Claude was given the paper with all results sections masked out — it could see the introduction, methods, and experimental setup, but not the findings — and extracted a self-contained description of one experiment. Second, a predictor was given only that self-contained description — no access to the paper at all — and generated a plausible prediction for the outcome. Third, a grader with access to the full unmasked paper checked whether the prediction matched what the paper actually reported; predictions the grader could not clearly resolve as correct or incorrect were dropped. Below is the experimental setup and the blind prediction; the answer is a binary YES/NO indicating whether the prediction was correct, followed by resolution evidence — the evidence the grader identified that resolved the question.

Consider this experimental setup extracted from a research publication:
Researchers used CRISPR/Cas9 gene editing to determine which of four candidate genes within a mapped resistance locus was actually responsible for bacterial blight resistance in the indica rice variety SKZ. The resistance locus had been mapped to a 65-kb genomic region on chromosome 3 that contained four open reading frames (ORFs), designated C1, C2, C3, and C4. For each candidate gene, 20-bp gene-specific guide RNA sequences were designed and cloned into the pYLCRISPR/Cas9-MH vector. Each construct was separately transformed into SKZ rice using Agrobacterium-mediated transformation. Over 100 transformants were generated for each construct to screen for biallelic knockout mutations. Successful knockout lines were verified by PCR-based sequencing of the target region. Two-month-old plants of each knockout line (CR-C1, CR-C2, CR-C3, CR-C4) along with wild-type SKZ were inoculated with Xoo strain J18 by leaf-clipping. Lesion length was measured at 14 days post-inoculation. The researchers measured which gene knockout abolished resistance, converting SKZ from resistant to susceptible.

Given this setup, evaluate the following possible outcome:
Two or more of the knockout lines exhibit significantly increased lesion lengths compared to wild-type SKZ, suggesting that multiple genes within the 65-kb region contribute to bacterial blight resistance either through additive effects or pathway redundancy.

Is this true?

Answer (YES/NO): NO